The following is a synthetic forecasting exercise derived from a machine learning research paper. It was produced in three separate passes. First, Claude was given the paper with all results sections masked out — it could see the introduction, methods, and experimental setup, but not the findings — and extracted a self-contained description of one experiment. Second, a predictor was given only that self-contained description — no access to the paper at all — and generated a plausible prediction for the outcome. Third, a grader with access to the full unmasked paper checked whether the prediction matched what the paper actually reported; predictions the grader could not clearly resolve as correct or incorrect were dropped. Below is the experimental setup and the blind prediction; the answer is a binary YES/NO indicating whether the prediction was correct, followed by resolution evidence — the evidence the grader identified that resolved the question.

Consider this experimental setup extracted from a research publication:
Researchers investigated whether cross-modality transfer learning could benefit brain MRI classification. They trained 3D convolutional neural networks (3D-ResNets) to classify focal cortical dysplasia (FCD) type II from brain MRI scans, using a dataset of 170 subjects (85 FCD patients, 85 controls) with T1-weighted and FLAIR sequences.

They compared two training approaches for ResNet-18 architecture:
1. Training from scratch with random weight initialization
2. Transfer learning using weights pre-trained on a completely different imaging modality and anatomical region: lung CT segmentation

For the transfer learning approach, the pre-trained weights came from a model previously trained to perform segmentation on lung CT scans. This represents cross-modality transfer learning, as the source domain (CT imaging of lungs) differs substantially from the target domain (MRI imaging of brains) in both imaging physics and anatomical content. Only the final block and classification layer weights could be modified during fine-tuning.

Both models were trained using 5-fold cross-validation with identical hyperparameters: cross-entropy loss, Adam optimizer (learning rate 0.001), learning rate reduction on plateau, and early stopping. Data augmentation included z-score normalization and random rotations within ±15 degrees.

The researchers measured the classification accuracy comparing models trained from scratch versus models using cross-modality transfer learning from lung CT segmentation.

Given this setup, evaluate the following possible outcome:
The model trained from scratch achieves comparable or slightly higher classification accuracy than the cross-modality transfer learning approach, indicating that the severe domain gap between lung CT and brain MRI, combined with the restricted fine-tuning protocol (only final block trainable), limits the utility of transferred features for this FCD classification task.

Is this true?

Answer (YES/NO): NO